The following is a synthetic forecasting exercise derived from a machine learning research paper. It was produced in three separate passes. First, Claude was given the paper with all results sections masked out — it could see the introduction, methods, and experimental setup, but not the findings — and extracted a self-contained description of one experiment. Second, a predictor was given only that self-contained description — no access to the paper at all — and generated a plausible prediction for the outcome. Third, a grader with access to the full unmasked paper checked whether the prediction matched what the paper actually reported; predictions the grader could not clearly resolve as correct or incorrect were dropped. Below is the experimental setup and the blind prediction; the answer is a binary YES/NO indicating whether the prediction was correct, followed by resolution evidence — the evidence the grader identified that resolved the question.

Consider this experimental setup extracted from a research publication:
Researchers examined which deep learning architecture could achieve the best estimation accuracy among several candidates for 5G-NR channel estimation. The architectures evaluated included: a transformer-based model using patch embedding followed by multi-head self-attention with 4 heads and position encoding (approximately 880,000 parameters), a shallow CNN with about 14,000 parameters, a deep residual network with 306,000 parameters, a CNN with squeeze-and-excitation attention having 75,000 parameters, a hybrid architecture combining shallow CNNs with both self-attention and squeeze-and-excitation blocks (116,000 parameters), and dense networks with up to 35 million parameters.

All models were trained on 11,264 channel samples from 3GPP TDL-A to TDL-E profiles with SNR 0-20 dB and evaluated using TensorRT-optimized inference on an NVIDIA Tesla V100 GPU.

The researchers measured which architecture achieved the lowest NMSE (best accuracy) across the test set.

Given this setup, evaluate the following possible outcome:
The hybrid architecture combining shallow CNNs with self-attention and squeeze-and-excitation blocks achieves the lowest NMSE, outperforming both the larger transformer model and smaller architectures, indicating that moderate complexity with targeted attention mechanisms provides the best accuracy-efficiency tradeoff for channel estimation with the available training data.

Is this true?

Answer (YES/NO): NO